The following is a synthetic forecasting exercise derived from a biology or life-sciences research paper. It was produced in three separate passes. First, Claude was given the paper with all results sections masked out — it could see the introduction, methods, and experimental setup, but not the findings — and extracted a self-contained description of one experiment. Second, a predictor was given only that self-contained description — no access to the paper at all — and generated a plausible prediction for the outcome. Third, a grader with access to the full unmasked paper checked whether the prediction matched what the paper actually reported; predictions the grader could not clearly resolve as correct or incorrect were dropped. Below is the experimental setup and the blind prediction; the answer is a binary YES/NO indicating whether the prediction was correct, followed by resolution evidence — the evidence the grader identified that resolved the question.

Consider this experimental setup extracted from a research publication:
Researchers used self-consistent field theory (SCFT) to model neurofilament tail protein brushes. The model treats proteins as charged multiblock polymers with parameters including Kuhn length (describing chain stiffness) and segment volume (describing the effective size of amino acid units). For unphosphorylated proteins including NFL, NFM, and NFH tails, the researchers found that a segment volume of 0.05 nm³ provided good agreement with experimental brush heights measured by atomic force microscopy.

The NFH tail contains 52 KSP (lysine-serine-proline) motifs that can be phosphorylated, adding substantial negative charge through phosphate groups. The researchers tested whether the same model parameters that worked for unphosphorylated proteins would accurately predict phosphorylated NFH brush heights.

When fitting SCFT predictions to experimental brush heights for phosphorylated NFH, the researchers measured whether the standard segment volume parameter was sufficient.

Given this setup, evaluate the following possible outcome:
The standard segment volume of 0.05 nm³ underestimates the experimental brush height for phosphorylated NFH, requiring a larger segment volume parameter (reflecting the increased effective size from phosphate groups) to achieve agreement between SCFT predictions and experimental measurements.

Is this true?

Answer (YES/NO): YES